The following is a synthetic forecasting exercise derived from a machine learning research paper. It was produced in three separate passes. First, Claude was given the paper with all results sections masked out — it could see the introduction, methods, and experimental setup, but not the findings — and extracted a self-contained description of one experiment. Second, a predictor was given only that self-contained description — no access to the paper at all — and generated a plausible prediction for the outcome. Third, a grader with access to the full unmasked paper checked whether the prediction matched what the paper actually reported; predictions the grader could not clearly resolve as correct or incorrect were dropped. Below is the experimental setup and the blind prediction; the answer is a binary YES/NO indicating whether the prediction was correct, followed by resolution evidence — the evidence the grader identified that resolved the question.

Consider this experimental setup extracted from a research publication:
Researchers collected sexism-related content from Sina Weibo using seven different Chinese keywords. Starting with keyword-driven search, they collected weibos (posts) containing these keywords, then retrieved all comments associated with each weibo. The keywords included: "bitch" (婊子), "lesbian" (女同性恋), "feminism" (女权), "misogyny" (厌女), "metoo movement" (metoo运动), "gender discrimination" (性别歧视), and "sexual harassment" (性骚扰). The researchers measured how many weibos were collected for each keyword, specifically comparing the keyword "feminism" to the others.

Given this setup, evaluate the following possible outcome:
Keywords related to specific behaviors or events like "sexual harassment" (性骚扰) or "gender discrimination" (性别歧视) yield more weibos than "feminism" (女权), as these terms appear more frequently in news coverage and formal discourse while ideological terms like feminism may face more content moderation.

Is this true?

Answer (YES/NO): NO